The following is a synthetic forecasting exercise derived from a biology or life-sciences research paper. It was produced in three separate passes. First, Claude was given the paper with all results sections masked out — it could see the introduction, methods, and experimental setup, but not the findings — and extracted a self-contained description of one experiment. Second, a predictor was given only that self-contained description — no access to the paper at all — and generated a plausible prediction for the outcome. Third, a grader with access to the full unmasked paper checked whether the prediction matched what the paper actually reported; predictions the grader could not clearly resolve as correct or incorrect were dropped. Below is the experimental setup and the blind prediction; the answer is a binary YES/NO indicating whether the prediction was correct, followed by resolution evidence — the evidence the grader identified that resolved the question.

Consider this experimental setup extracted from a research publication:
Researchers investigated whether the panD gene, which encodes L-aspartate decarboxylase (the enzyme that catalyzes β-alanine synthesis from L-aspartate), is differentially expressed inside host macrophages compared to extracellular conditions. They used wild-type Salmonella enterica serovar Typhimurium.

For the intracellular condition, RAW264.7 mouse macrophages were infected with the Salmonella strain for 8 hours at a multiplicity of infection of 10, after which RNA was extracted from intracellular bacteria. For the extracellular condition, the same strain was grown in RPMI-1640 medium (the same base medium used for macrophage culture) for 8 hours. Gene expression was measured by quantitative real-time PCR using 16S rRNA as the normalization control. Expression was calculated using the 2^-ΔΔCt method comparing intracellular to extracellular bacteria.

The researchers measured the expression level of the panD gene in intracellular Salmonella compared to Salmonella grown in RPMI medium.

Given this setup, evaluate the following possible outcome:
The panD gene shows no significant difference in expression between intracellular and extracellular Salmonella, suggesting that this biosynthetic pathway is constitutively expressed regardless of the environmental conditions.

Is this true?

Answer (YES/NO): NO